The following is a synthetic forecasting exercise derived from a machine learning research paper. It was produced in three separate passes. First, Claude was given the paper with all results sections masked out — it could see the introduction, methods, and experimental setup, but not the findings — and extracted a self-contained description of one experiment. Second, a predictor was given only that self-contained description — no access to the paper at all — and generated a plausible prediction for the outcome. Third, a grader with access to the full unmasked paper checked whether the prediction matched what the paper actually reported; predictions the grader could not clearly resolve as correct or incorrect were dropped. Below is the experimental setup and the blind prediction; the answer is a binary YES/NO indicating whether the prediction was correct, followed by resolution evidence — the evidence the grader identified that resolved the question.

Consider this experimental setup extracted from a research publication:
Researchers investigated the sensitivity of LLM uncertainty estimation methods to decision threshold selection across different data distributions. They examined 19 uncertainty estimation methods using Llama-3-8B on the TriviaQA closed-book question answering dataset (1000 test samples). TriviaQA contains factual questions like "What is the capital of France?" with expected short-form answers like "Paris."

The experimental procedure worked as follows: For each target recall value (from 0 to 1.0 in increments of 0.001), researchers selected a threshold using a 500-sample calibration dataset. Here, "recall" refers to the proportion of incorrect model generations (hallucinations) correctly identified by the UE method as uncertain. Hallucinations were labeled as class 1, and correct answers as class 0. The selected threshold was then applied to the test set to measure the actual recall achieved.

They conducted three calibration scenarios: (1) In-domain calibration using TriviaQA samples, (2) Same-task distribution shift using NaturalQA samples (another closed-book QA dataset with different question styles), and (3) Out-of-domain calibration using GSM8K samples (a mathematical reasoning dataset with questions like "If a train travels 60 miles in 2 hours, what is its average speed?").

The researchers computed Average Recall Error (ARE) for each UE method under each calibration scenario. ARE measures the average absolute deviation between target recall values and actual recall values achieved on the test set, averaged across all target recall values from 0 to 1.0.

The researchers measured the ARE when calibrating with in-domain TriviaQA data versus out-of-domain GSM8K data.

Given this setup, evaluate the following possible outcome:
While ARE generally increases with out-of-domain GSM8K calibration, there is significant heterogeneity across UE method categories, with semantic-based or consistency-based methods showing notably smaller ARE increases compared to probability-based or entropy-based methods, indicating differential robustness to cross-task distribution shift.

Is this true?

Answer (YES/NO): NO